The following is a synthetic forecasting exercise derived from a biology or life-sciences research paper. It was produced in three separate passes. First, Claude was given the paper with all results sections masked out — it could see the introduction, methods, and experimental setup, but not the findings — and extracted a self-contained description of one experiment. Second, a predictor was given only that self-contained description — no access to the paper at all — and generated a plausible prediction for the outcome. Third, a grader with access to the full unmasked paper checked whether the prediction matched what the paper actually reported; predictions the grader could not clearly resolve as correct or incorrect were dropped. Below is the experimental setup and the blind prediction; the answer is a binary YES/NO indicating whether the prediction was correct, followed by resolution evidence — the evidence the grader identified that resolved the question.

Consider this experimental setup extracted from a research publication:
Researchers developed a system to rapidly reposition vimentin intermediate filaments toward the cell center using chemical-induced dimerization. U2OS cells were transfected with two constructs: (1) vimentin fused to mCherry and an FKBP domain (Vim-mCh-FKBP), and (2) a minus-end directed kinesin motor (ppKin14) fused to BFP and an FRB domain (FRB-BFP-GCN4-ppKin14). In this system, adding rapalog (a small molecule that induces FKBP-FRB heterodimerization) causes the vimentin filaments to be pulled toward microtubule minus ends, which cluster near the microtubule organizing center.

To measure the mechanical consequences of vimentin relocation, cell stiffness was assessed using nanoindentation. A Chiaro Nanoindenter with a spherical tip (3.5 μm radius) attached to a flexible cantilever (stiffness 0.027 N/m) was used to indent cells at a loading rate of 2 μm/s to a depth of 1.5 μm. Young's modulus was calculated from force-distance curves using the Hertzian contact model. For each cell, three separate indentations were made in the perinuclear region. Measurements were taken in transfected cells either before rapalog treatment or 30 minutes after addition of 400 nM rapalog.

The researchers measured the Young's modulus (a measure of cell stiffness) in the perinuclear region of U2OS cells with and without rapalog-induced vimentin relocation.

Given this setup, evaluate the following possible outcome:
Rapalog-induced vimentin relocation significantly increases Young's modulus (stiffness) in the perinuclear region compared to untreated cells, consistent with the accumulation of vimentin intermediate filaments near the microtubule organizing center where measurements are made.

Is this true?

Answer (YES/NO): NO